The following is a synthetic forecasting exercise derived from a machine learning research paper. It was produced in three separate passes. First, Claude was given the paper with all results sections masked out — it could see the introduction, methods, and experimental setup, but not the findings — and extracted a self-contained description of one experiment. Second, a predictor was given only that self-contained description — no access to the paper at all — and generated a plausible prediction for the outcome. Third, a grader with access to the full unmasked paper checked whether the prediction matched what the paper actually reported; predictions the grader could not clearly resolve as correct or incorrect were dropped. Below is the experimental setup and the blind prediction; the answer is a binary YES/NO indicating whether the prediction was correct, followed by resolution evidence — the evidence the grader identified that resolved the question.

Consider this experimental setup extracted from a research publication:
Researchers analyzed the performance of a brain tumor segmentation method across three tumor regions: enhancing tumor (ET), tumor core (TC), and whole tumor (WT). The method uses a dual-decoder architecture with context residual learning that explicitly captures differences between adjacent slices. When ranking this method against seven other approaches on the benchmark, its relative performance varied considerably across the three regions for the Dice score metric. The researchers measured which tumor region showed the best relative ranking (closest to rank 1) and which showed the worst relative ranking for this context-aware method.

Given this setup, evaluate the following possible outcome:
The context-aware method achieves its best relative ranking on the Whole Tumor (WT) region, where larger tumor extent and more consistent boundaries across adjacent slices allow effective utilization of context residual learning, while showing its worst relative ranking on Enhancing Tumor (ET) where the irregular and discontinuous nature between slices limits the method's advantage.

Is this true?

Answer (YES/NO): NO